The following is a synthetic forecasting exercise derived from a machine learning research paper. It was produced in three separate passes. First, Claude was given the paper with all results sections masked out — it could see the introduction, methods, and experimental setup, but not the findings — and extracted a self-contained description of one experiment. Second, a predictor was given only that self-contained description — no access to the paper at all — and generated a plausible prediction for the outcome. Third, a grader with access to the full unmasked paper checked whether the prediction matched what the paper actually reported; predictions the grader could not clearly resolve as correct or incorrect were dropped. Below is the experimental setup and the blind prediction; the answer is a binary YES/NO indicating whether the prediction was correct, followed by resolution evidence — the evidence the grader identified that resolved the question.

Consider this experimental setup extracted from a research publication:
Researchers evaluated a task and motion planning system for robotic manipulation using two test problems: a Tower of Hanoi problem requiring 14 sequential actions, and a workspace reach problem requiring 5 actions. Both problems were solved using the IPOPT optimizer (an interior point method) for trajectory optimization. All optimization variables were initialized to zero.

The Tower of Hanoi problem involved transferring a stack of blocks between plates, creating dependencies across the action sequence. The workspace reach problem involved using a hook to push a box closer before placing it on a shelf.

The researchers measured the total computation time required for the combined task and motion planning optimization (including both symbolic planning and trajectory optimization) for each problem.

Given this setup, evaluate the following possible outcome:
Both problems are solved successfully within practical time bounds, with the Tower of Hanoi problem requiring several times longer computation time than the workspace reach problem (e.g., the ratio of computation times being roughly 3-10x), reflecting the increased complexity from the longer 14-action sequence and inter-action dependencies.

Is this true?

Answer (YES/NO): NO